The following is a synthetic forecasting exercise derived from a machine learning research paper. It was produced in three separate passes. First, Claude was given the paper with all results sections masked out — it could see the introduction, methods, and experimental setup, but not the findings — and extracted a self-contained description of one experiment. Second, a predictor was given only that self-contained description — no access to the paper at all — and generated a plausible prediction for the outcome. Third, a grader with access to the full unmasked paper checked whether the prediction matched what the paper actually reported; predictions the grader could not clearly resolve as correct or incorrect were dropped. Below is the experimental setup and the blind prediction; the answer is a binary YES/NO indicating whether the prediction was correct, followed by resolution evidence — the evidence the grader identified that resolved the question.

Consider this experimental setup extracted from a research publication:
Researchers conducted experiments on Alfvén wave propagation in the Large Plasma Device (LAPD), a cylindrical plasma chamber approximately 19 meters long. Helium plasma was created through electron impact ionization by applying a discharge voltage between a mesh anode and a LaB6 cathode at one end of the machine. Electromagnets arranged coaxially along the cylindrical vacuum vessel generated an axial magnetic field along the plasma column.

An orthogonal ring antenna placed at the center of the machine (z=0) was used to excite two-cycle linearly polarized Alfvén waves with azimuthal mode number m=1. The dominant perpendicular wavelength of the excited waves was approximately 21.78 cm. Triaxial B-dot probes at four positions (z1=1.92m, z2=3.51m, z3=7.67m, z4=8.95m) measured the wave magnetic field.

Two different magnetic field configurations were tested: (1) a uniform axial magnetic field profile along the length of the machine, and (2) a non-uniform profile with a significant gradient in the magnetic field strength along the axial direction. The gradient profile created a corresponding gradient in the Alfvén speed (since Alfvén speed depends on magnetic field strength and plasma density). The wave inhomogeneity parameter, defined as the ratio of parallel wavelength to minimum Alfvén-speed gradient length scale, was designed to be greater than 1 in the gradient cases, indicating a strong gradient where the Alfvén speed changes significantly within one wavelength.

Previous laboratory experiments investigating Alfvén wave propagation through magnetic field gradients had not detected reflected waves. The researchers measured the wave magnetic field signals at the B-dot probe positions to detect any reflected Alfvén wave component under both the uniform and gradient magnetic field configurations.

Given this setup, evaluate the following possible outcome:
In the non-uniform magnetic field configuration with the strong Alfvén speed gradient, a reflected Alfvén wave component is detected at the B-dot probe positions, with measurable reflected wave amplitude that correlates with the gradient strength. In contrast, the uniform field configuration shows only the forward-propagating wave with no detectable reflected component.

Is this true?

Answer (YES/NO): NO